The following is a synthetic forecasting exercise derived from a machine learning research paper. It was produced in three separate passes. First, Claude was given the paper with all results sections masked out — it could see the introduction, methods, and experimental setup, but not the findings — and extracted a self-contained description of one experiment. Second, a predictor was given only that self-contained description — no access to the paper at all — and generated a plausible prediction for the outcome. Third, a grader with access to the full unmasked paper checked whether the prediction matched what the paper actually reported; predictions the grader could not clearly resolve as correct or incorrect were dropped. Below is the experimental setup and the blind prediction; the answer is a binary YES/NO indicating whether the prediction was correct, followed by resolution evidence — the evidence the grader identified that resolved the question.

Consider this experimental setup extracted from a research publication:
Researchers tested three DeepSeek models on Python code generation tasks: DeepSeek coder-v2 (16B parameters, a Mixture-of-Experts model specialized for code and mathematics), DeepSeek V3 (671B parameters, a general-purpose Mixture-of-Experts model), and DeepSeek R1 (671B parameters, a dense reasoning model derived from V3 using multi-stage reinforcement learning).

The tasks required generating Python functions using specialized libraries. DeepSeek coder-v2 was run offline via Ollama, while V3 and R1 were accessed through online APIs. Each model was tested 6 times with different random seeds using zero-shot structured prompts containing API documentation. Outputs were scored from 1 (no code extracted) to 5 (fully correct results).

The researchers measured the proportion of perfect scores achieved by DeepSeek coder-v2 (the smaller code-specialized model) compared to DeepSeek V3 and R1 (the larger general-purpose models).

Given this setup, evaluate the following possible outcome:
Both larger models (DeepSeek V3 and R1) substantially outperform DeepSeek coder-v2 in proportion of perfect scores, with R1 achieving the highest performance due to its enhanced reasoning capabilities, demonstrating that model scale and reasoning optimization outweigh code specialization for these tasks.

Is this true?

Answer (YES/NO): NO